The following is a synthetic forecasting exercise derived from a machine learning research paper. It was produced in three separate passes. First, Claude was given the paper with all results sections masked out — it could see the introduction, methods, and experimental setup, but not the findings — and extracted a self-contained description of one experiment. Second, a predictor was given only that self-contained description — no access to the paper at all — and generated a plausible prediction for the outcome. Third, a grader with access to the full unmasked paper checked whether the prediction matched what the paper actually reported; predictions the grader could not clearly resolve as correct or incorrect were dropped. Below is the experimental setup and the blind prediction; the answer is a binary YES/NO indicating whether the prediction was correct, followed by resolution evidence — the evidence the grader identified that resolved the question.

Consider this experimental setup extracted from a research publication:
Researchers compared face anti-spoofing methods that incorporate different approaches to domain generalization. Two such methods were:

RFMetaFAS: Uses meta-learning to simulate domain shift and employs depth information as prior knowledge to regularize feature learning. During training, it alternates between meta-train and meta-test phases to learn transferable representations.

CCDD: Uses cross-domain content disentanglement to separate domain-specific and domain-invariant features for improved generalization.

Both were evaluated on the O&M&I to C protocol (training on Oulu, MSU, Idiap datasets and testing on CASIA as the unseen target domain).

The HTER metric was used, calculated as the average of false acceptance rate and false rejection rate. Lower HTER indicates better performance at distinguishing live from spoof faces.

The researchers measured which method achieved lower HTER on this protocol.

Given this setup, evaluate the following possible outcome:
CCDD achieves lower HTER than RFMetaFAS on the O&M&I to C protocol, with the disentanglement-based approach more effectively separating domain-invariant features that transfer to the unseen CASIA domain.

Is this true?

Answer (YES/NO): YES